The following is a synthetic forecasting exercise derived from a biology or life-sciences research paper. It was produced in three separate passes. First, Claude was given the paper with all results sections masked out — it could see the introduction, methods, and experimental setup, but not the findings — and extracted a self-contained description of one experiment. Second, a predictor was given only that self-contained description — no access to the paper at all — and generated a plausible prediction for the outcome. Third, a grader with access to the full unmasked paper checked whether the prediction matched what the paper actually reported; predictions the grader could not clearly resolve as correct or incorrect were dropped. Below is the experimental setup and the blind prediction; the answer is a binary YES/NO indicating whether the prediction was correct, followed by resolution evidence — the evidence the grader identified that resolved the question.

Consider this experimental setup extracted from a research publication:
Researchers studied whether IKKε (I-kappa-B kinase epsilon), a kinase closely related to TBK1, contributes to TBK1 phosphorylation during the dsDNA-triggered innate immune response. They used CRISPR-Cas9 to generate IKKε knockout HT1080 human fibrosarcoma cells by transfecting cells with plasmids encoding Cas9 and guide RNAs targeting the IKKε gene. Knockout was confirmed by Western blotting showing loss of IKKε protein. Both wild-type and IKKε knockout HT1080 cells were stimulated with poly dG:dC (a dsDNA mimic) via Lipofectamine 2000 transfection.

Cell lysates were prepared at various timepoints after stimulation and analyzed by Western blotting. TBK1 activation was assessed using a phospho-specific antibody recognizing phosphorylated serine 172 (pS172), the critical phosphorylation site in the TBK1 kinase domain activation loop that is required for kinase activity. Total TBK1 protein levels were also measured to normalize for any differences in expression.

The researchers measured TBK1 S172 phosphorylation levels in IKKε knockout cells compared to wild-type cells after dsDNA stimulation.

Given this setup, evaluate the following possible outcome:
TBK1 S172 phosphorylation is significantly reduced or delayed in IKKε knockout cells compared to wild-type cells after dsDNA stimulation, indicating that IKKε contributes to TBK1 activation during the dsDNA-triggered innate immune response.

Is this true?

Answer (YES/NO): NO